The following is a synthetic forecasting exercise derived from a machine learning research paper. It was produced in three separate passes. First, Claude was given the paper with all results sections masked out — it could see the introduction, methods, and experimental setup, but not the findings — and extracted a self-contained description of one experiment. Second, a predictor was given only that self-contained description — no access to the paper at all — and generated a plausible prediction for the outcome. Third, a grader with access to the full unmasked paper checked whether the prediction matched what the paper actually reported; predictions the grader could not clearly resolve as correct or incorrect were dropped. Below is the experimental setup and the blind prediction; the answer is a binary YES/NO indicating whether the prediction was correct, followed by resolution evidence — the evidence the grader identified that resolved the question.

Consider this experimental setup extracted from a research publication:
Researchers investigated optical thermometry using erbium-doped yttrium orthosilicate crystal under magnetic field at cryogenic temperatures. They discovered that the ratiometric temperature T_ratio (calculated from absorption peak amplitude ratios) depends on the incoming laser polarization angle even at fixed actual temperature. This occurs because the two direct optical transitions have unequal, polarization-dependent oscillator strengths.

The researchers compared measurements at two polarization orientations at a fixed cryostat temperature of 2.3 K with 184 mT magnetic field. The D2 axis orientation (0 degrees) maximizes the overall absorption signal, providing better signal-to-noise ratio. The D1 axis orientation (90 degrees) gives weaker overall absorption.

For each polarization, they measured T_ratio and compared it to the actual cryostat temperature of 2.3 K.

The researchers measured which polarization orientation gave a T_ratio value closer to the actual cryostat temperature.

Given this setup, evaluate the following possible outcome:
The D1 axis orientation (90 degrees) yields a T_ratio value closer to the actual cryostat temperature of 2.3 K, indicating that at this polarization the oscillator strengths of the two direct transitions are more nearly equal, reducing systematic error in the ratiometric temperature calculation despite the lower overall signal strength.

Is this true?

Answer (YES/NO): YES